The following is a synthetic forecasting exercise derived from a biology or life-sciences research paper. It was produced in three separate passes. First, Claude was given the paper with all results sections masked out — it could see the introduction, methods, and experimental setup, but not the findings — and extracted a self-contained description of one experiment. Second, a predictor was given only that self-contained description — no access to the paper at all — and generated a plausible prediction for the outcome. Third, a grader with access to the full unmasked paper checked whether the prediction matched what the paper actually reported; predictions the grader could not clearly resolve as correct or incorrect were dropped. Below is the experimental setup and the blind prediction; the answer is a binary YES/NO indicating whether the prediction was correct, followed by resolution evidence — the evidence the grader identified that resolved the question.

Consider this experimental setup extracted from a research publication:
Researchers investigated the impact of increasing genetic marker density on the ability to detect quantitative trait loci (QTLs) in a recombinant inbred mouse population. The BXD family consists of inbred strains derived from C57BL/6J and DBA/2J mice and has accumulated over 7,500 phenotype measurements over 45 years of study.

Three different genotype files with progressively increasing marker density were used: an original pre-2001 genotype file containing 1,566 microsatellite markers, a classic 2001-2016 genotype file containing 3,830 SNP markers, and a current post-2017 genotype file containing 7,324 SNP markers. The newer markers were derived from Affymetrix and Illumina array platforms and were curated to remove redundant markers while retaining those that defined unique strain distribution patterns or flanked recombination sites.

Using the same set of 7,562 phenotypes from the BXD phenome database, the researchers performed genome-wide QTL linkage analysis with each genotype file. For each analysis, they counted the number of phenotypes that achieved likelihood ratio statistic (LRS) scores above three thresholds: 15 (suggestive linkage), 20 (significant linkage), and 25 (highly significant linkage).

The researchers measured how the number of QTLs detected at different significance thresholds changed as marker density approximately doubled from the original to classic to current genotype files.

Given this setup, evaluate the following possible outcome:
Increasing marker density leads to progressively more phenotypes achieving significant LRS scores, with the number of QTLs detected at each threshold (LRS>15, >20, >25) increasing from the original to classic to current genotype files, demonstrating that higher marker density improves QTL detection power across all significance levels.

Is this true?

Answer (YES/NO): YES